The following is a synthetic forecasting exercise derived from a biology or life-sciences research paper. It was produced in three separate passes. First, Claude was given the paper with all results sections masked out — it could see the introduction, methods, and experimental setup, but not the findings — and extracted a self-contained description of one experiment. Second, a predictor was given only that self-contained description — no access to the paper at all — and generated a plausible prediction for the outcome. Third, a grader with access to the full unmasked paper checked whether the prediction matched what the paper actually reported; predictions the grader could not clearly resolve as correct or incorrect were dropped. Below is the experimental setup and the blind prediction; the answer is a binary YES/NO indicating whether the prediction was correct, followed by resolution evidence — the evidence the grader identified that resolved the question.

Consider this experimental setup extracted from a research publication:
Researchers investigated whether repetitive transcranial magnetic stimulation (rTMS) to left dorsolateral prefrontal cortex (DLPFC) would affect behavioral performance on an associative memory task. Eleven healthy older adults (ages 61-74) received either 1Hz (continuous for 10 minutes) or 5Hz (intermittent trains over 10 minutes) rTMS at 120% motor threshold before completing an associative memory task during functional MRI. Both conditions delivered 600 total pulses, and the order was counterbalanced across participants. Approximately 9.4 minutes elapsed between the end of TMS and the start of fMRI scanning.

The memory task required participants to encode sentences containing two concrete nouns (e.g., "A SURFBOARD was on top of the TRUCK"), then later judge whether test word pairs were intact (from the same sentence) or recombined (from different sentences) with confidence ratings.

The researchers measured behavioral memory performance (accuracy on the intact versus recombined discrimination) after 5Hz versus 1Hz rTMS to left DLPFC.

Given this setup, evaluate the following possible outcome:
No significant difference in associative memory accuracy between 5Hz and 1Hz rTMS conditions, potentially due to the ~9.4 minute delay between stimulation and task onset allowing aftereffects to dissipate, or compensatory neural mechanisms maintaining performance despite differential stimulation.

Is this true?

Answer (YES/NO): YES